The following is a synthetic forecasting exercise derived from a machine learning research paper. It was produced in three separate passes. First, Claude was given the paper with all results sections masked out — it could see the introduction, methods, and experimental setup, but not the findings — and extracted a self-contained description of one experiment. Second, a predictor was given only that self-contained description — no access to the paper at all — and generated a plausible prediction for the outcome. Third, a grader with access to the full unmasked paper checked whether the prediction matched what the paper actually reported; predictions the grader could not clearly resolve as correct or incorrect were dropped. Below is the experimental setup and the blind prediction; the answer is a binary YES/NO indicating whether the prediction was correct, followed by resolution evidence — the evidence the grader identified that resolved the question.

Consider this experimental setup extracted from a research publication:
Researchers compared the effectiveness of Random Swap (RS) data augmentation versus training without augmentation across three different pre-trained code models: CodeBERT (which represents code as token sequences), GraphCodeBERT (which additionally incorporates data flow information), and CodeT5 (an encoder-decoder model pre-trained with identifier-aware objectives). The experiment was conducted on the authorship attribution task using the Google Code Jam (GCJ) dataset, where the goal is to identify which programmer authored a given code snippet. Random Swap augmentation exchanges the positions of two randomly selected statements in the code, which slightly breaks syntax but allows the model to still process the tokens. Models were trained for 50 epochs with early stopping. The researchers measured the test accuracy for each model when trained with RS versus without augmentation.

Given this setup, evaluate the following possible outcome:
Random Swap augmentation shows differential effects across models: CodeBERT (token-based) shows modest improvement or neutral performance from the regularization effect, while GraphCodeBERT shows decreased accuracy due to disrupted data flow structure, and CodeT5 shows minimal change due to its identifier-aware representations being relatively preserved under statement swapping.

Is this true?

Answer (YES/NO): NO